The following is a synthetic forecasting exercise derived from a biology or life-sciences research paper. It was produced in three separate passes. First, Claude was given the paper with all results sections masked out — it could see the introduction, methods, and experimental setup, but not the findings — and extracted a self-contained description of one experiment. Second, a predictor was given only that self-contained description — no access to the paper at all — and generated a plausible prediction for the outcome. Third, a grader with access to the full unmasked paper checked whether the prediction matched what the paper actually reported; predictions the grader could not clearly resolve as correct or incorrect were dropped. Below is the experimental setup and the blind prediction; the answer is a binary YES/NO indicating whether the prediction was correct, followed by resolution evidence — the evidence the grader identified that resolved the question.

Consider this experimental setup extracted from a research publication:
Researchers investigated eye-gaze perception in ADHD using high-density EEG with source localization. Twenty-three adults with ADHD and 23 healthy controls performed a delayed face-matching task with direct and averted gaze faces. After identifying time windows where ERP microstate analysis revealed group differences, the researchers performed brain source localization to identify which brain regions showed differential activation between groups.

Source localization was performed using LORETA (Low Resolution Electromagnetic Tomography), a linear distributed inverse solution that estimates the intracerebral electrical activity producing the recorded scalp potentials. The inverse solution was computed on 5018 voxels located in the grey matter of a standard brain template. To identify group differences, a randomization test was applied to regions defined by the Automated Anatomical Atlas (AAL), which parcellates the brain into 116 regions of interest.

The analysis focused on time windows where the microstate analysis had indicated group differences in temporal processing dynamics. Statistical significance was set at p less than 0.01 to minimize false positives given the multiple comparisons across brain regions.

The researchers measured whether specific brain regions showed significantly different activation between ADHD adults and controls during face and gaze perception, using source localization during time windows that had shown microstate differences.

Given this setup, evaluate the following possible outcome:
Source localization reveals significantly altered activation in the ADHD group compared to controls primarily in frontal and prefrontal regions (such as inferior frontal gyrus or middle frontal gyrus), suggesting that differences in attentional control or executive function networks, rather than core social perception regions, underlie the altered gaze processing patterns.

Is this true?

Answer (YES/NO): NO